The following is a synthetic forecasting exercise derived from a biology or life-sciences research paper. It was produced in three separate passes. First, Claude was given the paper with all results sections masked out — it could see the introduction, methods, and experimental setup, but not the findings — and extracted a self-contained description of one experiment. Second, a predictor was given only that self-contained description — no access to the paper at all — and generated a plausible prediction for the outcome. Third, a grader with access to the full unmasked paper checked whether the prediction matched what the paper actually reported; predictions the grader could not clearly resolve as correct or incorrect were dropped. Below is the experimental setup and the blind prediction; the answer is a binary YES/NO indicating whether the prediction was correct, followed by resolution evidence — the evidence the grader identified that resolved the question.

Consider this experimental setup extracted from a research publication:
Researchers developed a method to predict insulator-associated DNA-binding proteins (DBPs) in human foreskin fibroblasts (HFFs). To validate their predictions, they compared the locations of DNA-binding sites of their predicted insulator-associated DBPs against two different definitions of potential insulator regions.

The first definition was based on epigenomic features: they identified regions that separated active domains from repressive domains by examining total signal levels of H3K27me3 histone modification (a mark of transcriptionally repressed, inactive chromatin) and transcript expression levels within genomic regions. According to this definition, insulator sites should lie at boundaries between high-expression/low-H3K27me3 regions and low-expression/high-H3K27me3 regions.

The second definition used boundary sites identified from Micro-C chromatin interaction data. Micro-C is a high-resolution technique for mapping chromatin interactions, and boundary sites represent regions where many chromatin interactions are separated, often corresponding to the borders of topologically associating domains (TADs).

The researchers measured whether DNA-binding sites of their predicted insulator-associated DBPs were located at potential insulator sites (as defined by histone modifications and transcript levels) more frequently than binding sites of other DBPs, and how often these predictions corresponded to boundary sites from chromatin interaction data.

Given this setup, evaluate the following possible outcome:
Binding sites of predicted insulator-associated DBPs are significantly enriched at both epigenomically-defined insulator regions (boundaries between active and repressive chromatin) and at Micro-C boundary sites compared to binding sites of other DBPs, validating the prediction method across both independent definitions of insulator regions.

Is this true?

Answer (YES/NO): YES